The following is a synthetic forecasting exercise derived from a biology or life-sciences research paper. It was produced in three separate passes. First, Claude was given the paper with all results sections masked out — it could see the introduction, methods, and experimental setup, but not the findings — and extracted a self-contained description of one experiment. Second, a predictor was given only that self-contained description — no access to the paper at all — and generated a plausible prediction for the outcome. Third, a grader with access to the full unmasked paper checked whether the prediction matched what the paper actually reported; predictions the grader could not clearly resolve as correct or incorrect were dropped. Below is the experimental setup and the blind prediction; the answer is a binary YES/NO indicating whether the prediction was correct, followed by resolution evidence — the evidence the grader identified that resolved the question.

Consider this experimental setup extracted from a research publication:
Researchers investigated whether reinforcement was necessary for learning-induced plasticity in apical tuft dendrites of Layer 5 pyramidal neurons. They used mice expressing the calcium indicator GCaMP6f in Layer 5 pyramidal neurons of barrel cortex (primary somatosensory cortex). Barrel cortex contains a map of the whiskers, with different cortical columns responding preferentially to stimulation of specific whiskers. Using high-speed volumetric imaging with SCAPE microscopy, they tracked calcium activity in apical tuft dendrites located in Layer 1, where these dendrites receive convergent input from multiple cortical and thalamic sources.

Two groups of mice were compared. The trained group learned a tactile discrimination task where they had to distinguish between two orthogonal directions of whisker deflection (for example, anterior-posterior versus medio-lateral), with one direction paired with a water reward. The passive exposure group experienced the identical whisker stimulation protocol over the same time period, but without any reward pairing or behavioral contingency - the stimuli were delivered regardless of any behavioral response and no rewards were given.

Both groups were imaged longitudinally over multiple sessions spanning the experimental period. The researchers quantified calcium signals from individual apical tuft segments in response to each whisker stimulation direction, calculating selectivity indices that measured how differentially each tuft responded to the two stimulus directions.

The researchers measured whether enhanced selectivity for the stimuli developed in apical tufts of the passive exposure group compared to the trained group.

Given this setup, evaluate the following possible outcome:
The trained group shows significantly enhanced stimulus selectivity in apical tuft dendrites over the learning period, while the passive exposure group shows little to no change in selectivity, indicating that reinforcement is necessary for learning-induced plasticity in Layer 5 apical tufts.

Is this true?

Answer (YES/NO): YES